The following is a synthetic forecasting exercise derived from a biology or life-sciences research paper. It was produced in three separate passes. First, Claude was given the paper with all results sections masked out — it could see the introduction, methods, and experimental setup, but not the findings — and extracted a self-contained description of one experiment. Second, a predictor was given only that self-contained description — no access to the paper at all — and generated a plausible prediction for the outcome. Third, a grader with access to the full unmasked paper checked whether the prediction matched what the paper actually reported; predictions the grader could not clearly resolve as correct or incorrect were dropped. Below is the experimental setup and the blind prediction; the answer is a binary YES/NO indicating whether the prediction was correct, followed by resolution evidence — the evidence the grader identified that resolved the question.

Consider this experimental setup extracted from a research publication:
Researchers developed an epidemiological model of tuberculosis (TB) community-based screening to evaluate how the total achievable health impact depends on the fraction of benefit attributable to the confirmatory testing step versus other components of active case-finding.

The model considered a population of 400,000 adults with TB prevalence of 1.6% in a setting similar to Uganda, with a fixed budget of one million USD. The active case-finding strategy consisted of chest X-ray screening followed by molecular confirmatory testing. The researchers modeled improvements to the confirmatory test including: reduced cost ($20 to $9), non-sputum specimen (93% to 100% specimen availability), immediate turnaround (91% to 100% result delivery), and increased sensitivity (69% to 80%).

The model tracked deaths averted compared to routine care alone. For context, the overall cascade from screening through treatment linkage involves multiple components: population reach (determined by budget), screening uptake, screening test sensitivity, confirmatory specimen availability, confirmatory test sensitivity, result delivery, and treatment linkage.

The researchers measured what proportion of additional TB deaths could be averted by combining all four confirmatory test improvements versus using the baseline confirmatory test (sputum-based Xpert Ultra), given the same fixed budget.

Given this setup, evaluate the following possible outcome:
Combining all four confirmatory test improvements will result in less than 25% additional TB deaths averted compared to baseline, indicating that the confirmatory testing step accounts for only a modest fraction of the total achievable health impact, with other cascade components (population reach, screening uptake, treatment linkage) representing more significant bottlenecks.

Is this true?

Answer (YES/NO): YES